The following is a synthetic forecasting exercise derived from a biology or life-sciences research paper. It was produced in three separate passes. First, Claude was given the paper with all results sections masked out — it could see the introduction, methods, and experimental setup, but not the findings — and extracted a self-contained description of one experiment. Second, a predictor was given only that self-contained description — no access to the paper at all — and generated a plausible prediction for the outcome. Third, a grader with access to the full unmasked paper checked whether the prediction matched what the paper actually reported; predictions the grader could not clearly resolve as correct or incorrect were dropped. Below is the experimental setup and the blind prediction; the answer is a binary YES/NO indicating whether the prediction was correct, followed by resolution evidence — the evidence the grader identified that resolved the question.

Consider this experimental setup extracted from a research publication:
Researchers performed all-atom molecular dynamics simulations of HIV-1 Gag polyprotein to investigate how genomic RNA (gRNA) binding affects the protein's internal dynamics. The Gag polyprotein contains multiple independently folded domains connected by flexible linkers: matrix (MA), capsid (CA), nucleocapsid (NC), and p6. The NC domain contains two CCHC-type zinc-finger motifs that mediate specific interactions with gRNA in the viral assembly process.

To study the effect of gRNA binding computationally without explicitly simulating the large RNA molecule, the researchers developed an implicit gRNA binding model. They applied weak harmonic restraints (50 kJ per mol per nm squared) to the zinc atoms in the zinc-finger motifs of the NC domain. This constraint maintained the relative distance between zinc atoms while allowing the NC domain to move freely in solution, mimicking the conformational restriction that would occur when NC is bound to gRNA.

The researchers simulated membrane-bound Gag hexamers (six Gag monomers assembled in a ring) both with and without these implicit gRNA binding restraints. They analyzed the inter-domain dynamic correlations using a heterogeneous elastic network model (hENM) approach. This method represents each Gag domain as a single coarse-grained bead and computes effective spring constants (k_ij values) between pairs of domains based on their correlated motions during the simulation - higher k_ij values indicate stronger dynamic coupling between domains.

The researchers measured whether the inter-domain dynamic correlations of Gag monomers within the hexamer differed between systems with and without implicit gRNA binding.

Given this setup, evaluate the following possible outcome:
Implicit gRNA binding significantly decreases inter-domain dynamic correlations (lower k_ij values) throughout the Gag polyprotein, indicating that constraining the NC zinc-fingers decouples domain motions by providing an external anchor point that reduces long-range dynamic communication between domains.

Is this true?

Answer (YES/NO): NO